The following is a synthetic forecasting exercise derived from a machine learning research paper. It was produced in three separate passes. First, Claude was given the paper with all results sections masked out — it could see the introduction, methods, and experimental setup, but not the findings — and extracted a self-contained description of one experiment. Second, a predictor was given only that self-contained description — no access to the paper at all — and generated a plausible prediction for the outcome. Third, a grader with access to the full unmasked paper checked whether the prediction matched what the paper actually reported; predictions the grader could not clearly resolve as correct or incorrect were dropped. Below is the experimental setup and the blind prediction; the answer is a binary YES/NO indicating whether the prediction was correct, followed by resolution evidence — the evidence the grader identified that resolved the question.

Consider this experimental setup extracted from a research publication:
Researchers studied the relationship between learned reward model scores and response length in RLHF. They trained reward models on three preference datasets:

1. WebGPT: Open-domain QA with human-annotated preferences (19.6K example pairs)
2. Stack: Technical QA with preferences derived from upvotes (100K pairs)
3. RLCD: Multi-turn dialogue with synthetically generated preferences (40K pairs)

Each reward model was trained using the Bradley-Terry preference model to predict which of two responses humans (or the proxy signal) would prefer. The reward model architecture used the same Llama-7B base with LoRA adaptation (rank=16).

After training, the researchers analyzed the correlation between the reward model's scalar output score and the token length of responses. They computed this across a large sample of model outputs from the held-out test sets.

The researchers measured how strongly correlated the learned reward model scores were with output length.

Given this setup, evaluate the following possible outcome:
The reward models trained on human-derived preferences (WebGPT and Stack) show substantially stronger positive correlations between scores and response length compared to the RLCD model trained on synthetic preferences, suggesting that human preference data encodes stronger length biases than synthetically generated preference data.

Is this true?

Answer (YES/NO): NO